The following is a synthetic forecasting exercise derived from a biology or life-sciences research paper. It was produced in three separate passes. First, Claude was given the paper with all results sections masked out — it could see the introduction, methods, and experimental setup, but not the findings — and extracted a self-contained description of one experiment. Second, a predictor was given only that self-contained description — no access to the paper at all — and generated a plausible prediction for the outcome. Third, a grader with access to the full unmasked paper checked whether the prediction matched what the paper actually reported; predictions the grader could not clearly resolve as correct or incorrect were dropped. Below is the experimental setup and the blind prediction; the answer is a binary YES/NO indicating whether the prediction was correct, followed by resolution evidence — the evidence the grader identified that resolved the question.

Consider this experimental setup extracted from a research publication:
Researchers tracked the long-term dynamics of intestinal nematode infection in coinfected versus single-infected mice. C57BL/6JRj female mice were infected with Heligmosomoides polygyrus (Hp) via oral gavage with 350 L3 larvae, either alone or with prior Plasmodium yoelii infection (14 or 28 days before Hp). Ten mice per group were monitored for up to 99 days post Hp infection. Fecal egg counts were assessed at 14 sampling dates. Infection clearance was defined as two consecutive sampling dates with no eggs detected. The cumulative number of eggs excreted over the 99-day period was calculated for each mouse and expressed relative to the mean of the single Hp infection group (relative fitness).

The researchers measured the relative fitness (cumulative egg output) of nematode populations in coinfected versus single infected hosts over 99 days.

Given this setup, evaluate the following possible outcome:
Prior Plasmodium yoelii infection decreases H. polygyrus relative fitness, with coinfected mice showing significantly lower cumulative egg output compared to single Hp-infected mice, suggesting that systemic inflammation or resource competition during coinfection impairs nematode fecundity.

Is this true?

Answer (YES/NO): NO